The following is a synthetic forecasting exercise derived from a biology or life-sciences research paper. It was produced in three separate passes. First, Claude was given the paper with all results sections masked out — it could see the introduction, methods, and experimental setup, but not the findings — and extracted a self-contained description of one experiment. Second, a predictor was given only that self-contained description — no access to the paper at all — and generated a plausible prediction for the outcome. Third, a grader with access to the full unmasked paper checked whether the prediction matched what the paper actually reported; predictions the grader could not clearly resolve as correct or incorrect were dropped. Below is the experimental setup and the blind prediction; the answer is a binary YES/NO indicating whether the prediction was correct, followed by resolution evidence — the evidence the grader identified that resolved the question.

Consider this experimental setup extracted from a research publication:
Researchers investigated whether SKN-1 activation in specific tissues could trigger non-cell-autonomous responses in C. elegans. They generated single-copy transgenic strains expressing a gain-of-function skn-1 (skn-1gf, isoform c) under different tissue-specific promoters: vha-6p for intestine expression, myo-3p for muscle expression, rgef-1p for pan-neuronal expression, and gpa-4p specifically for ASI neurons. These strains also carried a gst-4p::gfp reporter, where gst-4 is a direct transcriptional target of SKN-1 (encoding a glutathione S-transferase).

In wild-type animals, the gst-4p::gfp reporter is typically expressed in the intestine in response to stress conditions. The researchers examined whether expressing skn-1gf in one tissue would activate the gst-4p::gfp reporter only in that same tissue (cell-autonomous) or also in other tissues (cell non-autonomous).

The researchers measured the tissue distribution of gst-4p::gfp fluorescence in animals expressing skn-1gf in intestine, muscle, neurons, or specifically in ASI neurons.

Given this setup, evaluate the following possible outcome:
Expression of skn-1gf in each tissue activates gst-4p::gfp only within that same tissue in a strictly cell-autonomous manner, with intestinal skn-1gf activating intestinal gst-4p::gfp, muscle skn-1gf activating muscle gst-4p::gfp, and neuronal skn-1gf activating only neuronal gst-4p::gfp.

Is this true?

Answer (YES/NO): NO